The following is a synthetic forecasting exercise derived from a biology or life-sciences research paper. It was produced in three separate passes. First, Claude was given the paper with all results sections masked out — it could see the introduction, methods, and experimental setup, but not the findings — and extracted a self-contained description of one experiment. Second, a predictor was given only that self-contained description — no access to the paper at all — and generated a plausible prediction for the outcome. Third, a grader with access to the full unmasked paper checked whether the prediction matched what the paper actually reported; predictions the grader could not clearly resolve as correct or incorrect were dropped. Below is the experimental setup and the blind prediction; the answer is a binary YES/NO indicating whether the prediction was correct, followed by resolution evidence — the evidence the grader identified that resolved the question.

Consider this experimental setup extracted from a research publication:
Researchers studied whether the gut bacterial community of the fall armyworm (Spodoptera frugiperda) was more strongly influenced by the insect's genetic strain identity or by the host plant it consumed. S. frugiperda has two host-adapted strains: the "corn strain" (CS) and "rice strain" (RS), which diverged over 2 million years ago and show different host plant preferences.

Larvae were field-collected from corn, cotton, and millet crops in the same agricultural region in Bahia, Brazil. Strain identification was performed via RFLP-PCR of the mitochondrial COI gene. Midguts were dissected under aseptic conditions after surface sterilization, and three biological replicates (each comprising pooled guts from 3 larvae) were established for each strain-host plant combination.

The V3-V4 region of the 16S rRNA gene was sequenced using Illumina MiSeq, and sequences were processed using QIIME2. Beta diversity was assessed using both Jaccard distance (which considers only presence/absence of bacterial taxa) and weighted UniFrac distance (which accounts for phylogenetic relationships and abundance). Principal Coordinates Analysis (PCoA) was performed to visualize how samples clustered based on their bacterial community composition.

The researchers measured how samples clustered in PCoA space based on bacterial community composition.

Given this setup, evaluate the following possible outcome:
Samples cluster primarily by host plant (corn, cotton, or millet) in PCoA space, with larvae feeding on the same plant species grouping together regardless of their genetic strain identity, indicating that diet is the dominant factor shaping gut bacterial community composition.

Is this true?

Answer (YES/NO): YES